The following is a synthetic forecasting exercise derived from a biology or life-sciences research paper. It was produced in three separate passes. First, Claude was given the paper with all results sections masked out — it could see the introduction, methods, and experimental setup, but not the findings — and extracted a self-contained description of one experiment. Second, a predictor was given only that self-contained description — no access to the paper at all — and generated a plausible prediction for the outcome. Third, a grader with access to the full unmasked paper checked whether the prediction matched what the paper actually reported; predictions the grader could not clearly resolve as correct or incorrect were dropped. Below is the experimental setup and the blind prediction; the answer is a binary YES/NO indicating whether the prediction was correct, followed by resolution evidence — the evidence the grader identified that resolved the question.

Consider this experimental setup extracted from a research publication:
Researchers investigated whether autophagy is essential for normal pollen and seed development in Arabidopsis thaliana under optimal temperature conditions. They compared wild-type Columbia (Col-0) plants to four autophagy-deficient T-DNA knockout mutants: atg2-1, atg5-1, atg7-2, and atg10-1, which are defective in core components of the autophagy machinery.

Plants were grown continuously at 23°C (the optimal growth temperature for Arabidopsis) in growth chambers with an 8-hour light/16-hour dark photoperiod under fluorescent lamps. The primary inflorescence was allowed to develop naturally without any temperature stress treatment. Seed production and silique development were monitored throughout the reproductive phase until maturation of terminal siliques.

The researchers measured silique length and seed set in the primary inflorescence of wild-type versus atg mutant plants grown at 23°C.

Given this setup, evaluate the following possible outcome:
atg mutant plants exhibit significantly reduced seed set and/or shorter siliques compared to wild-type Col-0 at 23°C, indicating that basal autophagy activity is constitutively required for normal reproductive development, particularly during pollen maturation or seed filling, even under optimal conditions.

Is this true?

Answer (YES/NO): NO